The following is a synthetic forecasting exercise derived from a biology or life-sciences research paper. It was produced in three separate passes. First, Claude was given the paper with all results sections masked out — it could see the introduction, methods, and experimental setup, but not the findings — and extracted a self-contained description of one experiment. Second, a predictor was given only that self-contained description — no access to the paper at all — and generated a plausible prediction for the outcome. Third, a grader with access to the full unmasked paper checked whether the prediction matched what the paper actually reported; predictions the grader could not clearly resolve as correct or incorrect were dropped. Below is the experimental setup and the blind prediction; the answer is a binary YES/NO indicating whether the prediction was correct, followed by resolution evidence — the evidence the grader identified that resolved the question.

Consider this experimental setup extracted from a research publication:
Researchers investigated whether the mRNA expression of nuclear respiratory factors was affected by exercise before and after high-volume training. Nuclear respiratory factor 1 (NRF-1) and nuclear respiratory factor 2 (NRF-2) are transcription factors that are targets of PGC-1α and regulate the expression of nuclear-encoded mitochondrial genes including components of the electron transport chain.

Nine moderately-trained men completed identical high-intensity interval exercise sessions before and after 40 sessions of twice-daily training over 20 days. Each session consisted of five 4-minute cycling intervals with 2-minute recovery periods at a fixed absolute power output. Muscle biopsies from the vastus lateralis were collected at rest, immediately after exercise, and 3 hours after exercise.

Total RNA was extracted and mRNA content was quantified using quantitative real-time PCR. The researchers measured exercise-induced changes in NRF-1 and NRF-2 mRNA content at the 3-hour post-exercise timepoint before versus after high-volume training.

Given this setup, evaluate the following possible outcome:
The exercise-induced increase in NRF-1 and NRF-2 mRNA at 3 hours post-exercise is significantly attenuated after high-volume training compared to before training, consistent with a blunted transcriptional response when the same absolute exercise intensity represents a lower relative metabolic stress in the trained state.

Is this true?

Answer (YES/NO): NO